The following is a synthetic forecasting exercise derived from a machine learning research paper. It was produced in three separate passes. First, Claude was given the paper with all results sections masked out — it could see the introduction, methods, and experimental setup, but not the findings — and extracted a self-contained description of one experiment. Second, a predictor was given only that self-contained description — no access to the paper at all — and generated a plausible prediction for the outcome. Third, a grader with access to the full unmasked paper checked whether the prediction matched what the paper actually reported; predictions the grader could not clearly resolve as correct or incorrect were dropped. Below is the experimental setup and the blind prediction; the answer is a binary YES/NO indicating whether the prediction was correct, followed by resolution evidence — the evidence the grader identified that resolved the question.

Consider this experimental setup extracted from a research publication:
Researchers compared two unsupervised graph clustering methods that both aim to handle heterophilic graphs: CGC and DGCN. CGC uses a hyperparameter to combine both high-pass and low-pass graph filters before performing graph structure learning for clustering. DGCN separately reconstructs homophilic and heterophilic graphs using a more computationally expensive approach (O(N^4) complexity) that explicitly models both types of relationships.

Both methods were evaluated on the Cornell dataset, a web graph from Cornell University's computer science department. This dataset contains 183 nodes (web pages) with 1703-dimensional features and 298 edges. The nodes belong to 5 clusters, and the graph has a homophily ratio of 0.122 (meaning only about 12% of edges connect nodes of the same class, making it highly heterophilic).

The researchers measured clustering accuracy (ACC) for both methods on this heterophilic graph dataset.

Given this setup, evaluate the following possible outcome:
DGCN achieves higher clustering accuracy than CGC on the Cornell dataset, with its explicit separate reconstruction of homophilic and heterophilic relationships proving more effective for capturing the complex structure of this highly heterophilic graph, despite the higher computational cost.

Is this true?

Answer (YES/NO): YES